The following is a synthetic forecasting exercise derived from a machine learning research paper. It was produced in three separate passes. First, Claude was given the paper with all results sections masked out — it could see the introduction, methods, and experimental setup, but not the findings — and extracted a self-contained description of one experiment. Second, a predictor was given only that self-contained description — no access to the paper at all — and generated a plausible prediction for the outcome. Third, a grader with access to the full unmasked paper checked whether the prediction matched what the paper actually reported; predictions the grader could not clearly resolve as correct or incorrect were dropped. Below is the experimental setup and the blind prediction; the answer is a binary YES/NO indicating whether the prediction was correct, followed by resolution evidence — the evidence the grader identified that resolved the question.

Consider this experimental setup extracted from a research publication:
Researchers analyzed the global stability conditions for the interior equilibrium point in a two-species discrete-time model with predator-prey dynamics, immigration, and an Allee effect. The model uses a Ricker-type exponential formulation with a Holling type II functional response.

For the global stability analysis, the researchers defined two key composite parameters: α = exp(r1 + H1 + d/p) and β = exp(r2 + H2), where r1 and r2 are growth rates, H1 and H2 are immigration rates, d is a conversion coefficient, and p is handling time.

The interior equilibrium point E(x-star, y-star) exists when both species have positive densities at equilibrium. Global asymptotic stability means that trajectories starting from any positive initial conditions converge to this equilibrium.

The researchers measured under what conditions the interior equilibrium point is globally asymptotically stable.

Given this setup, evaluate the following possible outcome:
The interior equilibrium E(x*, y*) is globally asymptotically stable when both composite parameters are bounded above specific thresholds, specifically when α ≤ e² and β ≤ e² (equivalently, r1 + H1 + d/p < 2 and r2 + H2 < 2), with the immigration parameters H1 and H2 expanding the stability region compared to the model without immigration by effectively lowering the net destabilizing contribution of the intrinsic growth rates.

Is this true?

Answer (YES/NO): NO